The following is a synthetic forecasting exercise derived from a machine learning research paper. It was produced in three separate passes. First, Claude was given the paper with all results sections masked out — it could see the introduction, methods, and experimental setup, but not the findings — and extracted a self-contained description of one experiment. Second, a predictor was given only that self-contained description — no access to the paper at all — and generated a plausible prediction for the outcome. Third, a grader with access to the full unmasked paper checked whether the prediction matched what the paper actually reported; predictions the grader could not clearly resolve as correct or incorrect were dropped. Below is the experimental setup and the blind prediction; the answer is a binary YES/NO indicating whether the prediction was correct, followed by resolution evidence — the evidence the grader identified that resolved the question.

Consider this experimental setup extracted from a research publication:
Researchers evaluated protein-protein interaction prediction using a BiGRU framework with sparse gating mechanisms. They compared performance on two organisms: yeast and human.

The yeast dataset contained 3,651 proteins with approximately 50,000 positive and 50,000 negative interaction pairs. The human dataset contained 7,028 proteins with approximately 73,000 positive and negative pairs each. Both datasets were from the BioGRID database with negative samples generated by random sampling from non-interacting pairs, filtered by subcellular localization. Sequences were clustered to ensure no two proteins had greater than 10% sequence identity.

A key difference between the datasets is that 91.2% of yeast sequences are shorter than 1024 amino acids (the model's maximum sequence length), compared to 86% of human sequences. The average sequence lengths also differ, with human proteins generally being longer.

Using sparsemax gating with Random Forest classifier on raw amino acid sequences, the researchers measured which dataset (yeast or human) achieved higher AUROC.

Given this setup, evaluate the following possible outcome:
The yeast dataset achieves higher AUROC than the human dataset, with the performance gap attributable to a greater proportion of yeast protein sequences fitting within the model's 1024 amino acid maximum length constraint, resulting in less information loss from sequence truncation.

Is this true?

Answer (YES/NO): NO